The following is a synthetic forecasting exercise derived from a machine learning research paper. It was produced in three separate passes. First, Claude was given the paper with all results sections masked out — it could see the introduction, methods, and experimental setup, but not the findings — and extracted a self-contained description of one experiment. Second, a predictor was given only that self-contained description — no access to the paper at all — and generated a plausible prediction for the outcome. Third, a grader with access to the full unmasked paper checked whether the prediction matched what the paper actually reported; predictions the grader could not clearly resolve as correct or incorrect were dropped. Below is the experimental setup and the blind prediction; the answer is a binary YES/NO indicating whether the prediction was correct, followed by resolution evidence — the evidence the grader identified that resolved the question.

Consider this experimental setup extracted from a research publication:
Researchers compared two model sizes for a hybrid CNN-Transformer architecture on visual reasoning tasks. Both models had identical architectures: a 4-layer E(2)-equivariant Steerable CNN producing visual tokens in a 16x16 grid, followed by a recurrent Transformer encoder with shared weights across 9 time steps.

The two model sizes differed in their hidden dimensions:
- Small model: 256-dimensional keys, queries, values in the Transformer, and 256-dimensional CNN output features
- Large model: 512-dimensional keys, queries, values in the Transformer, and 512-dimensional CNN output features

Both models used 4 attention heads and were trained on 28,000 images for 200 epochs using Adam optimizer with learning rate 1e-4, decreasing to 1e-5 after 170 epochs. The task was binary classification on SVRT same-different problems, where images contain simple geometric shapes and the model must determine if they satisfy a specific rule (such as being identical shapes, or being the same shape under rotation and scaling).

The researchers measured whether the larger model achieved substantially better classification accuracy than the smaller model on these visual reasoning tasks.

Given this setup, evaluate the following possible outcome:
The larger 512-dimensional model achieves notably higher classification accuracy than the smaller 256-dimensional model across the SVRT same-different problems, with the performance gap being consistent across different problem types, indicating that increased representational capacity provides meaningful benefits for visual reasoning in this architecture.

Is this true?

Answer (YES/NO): NO